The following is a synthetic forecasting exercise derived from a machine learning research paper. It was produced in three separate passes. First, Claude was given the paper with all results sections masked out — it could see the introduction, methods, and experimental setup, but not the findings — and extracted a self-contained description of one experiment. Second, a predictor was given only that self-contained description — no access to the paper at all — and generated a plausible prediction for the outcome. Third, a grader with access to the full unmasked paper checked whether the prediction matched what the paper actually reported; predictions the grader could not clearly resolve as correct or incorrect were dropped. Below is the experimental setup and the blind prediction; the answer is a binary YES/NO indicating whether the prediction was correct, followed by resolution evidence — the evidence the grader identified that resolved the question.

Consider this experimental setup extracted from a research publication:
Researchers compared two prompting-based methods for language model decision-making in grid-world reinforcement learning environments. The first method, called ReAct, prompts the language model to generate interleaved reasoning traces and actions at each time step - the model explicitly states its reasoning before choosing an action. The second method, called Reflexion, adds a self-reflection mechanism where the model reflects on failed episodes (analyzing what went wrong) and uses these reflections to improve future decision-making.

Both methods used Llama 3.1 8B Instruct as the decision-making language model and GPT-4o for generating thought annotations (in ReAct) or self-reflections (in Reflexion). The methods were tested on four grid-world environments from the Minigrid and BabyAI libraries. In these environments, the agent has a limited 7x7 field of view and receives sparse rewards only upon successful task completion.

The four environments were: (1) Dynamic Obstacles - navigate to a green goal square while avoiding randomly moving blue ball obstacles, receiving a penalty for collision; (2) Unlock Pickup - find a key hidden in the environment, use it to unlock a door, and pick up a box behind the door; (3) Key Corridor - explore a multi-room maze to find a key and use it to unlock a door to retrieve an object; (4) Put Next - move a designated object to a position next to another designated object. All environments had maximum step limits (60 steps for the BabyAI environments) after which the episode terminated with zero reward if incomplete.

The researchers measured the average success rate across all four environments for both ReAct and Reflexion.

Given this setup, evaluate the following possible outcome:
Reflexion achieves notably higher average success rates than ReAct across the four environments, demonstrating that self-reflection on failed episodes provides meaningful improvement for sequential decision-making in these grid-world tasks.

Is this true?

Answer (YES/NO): NO